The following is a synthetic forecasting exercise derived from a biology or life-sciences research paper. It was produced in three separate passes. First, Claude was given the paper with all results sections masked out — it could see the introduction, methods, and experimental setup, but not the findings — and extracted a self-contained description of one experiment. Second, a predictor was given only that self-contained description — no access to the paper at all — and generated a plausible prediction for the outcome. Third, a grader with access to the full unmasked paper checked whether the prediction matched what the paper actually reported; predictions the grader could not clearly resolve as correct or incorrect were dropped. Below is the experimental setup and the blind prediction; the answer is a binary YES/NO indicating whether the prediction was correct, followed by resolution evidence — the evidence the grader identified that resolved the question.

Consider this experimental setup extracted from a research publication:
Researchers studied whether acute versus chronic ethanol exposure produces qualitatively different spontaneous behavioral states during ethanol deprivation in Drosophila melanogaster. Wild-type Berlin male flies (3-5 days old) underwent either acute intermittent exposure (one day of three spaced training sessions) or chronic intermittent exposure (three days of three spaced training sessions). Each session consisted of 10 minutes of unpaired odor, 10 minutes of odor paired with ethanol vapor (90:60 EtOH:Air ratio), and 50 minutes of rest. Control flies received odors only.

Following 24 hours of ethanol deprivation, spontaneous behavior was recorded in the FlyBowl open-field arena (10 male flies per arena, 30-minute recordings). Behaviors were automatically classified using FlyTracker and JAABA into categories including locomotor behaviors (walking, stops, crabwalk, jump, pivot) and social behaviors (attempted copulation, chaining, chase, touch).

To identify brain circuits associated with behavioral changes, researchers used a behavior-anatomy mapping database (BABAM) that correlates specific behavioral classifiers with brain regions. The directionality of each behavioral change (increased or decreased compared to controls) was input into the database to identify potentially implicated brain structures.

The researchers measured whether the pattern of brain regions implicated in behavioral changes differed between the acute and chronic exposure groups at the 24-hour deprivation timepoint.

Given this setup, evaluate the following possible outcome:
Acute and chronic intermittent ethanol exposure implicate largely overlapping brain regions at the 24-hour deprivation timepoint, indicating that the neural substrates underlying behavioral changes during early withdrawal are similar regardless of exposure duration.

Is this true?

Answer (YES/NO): NO